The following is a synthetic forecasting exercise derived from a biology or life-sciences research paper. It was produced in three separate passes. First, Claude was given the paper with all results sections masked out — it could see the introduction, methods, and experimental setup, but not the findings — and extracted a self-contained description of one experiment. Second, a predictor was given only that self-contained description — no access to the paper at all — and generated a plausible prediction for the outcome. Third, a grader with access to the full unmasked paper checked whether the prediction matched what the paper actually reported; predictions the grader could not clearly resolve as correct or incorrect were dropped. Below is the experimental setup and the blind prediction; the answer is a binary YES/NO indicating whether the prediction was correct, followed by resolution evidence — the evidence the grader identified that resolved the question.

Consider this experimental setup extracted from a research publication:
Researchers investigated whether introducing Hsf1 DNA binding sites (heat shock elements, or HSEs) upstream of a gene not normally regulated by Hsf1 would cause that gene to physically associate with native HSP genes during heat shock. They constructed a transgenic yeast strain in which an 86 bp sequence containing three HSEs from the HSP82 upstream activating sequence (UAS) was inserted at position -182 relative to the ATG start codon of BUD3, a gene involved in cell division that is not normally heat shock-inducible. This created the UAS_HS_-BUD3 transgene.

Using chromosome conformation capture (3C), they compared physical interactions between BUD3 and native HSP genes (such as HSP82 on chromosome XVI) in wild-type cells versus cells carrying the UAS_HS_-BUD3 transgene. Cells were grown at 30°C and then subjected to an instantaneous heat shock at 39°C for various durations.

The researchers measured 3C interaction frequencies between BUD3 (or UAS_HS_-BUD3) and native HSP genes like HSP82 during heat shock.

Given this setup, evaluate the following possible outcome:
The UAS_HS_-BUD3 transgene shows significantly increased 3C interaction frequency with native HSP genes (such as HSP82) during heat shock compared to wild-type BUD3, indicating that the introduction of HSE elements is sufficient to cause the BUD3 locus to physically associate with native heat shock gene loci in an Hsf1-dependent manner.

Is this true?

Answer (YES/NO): YES